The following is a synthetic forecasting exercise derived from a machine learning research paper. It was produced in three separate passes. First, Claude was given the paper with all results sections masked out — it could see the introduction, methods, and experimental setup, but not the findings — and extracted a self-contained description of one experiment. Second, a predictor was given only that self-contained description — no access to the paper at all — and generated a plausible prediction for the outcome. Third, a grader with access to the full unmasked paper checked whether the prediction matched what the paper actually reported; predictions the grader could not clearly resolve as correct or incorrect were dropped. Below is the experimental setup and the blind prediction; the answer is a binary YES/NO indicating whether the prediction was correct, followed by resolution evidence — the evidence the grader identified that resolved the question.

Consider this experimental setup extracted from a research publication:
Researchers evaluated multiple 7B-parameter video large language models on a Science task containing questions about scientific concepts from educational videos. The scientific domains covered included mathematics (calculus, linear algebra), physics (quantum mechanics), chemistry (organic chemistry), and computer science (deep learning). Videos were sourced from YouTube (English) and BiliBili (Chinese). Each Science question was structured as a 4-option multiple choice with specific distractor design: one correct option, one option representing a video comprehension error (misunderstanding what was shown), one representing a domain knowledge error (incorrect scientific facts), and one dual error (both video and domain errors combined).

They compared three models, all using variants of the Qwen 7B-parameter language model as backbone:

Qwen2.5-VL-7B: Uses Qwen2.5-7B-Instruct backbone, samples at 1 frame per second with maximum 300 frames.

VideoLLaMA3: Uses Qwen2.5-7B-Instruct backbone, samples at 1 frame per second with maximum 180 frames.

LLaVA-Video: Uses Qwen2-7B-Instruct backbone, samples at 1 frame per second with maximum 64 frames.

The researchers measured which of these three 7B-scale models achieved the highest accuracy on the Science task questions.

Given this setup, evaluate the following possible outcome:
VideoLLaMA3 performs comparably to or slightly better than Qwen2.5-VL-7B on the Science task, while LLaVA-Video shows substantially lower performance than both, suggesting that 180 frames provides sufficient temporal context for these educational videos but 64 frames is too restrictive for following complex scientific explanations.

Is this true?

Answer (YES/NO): NO